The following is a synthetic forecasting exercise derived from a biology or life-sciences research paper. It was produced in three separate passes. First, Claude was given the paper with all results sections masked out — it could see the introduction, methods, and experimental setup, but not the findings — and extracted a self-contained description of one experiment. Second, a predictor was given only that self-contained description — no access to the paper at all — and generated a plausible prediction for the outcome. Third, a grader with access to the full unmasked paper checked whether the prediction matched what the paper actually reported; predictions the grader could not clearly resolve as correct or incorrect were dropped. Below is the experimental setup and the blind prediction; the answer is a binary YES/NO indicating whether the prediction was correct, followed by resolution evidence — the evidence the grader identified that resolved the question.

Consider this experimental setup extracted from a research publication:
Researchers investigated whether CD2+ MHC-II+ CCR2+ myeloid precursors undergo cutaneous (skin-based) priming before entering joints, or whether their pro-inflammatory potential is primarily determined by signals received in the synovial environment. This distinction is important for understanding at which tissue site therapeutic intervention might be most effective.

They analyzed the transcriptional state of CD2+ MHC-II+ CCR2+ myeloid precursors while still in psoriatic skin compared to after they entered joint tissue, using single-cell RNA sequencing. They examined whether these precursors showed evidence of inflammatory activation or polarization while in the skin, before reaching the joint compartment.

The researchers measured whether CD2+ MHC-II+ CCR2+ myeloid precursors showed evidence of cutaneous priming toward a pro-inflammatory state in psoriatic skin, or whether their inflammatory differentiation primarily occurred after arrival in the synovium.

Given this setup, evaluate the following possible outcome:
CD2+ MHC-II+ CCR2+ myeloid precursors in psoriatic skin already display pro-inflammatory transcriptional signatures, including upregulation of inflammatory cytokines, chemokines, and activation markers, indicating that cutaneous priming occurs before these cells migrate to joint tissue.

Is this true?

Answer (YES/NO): NO